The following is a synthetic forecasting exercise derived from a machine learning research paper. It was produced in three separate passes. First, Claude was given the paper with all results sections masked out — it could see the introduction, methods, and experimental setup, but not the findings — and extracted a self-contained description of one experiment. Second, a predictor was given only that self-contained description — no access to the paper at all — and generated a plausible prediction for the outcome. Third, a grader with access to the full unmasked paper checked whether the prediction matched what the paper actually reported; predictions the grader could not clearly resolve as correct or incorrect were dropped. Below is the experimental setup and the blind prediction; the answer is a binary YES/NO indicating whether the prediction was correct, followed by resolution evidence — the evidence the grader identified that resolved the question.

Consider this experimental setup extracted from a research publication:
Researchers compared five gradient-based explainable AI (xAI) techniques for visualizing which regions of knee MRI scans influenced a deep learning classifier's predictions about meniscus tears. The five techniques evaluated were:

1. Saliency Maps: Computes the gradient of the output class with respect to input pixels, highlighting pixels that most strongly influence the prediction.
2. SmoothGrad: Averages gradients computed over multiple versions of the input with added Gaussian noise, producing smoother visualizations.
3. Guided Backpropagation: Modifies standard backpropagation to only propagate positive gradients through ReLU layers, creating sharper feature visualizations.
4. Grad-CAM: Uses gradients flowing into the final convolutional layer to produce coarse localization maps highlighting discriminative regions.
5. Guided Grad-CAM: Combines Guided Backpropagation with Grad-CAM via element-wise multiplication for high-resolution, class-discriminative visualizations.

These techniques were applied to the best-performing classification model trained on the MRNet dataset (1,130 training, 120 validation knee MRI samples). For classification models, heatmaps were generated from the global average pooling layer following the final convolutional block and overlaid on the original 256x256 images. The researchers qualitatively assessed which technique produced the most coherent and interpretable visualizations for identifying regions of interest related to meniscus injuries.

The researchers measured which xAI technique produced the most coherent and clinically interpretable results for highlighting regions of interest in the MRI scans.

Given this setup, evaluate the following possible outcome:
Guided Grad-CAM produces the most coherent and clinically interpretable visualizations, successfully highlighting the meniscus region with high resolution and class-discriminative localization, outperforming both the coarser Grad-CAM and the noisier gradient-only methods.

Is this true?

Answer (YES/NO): NO